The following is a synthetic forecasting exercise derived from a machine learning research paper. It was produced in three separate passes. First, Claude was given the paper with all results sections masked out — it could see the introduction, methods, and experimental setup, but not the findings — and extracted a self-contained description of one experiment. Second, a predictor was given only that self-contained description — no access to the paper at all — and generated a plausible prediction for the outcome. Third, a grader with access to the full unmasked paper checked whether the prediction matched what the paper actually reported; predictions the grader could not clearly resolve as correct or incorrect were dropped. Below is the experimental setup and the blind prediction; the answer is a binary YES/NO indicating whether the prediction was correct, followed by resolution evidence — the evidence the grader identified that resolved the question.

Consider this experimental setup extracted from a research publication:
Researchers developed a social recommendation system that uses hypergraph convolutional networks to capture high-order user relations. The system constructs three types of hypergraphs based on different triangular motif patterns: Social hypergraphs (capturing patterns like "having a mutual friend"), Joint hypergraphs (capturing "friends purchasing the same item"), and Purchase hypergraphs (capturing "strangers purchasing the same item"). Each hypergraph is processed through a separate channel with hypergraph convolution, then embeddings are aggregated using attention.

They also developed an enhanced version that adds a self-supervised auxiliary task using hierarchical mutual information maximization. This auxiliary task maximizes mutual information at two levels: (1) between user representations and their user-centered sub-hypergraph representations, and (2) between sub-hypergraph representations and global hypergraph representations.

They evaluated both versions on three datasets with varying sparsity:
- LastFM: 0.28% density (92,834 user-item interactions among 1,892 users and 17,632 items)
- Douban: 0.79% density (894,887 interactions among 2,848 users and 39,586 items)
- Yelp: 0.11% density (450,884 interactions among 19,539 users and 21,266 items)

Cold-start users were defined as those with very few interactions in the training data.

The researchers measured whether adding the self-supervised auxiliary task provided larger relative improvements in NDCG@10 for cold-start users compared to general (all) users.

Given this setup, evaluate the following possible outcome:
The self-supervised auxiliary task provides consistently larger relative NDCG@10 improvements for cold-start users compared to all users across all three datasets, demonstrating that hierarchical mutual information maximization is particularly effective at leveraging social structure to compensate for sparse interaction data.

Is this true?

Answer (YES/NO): YES